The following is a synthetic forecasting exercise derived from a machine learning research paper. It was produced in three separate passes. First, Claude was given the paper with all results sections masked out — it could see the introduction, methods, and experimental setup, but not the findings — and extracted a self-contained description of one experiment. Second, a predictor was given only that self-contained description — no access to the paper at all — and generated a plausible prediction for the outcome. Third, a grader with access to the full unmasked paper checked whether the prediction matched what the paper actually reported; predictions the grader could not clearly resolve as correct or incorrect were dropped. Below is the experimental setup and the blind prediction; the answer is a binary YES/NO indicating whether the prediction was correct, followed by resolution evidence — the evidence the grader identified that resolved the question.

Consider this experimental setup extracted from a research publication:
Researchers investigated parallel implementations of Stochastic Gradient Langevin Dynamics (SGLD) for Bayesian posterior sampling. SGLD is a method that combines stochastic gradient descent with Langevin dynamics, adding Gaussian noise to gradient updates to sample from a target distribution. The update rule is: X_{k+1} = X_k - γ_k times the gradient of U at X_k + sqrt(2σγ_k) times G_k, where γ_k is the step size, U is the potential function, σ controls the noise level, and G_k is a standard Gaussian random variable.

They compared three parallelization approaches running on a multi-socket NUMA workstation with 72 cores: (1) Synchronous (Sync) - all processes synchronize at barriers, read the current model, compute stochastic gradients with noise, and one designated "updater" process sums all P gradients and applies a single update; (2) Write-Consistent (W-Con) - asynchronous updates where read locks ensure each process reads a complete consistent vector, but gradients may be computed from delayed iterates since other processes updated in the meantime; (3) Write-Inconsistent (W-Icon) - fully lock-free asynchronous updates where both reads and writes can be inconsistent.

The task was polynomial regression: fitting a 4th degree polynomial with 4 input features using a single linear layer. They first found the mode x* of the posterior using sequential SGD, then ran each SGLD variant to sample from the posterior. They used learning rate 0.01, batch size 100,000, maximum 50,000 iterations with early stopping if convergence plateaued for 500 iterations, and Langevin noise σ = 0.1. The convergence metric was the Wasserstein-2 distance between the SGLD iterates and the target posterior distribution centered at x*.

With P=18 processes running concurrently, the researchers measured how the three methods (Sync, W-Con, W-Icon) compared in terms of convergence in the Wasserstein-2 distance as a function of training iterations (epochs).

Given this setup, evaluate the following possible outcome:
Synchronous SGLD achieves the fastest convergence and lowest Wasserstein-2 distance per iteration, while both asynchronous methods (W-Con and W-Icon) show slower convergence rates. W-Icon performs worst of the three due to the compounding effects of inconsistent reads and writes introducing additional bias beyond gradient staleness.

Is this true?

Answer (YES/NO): NO